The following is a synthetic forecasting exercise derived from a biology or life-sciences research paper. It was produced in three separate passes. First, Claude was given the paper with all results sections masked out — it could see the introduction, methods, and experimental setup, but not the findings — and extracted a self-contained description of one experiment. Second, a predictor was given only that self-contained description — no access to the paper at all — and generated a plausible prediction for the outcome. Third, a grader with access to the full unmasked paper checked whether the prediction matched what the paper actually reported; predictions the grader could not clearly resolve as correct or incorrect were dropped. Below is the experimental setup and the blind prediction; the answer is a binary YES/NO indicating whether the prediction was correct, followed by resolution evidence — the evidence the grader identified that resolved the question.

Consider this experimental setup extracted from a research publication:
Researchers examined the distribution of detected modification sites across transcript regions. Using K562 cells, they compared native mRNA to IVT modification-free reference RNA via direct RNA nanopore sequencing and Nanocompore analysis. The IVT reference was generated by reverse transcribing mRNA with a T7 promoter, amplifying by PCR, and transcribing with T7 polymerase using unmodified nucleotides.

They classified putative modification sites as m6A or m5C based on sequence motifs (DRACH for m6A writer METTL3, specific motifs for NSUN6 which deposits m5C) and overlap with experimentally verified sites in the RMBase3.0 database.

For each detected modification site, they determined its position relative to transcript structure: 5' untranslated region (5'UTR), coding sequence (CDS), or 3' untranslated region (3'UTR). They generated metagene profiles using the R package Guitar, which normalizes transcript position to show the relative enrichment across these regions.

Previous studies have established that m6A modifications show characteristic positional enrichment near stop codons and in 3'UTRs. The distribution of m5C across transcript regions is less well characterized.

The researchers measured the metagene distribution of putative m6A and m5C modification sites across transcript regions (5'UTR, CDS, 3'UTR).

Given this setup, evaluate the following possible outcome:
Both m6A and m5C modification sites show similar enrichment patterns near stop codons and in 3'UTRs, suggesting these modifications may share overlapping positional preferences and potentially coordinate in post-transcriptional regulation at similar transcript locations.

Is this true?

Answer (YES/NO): NO